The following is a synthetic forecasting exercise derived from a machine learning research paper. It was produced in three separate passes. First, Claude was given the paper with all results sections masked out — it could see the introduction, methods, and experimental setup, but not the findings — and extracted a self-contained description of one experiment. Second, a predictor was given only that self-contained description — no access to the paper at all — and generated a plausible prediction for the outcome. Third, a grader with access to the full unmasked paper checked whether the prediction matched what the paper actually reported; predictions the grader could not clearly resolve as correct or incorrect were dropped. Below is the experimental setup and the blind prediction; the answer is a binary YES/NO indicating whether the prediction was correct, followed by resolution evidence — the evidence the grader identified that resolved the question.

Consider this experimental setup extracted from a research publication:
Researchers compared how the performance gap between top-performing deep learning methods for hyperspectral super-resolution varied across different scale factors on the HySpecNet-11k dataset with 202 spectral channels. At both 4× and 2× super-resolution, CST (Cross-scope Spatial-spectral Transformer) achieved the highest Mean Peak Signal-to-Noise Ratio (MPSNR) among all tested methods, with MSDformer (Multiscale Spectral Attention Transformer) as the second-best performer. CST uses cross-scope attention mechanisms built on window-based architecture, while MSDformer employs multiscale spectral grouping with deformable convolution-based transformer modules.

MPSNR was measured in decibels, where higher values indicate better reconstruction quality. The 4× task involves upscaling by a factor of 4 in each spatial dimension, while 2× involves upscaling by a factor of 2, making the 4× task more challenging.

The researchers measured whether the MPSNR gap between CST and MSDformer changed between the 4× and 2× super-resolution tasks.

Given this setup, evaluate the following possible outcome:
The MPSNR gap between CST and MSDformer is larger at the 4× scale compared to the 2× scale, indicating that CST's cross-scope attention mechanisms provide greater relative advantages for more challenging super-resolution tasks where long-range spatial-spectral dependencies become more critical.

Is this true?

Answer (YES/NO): NO